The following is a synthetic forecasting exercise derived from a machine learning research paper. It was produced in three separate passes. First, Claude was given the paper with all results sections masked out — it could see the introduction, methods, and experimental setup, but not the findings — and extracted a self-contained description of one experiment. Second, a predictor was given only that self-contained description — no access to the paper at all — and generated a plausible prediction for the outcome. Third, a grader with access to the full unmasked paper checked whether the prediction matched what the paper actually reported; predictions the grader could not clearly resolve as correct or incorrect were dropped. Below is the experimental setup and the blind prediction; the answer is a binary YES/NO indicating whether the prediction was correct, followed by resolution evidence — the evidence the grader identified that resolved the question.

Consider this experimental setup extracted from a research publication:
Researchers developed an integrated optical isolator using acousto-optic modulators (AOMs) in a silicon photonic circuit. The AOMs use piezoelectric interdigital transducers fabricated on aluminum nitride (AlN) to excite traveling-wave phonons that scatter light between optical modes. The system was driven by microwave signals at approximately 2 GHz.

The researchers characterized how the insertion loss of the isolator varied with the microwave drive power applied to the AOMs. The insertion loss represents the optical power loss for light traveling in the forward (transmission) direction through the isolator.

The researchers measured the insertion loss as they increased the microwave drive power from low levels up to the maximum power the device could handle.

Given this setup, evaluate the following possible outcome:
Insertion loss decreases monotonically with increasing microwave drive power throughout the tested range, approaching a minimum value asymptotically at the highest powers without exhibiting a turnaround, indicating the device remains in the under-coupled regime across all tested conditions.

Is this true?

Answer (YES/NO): YES